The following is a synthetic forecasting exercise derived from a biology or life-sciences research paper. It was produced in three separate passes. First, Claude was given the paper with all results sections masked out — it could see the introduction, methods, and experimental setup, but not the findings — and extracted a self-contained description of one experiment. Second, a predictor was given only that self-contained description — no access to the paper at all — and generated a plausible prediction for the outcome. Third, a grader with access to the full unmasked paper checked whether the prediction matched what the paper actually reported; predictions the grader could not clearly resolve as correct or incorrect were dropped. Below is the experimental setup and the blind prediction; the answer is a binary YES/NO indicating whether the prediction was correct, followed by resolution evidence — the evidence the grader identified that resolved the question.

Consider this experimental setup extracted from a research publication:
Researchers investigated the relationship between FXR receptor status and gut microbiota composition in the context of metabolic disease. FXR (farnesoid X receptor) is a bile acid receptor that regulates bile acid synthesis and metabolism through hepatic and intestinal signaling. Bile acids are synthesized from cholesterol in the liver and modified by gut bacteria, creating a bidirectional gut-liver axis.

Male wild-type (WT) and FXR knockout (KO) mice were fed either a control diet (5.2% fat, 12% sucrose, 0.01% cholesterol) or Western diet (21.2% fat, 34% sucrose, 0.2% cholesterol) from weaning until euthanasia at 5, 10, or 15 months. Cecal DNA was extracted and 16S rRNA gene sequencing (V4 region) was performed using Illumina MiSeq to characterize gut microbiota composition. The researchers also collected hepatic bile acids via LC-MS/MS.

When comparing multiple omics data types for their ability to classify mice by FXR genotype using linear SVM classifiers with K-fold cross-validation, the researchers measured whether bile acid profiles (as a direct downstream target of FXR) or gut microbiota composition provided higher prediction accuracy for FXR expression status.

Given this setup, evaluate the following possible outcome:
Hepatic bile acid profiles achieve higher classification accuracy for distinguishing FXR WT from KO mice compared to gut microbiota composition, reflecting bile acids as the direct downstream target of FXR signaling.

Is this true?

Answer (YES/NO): NO